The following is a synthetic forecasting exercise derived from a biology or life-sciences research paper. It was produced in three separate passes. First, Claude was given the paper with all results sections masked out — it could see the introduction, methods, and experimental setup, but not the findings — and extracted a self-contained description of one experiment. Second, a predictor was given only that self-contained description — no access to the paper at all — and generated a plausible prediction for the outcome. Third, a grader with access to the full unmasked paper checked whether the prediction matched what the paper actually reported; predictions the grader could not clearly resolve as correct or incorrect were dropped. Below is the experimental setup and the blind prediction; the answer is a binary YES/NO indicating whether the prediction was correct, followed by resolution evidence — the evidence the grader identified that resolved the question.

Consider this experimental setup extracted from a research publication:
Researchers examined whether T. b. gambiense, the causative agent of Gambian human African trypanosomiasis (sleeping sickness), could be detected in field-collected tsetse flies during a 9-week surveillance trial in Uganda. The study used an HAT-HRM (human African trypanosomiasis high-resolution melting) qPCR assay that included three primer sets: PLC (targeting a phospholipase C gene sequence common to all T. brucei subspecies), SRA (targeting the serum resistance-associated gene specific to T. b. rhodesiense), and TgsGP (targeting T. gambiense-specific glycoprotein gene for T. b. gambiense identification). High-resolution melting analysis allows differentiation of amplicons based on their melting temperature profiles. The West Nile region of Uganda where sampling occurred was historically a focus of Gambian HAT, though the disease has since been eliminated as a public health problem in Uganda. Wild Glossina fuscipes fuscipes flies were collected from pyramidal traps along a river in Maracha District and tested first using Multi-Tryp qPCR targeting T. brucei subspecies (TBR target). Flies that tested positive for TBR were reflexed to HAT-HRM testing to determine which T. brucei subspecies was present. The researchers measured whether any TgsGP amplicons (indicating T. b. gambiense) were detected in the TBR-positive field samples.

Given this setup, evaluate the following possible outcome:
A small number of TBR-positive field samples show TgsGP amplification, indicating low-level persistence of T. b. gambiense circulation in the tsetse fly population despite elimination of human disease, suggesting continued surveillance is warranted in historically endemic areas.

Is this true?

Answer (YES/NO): NO